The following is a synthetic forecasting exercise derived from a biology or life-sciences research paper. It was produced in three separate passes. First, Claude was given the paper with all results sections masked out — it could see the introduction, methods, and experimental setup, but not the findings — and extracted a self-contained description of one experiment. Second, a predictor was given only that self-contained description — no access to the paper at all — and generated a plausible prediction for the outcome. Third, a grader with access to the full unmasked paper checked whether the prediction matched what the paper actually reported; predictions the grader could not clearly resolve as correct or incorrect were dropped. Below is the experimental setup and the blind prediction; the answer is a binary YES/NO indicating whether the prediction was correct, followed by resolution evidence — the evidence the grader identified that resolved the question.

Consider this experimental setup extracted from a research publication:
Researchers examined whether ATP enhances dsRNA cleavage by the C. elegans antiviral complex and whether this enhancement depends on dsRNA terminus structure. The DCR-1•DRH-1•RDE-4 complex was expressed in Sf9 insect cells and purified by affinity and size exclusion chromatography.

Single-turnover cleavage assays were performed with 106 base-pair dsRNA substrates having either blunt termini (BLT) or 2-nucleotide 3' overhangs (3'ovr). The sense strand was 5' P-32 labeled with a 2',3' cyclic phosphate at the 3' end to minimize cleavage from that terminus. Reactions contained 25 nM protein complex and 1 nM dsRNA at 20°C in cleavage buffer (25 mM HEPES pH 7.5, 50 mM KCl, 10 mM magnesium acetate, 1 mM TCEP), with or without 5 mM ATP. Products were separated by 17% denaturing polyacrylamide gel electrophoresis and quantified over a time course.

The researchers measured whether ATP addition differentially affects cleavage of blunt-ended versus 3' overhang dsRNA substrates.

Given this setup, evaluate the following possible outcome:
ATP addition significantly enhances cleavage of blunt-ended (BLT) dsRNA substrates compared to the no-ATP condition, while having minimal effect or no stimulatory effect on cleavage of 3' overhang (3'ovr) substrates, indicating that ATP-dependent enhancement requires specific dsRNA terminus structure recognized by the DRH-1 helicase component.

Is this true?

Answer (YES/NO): YES